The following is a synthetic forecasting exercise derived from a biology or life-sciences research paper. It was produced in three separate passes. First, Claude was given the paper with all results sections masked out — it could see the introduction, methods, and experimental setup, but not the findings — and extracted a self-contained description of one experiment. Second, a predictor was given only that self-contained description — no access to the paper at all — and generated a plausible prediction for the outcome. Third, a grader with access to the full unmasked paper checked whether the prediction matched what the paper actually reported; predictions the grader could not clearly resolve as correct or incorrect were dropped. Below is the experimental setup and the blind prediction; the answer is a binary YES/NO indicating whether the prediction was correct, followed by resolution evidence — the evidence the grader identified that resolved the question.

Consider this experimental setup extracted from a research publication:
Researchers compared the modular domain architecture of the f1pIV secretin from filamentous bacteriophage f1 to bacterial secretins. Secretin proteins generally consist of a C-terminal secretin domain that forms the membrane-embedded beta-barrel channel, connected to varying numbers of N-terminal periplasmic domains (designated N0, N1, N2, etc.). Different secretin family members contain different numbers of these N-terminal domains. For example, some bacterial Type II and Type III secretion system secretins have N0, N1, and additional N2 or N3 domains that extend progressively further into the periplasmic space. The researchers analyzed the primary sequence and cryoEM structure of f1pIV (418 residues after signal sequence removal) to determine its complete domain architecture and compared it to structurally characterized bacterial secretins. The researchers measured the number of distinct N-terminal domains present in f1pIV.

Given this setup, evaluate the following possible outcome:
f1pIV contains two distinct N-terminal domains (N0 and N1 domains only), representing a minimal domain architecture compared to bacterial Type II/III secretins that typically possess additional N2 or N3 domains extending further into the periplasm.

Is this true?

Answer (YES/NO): NO